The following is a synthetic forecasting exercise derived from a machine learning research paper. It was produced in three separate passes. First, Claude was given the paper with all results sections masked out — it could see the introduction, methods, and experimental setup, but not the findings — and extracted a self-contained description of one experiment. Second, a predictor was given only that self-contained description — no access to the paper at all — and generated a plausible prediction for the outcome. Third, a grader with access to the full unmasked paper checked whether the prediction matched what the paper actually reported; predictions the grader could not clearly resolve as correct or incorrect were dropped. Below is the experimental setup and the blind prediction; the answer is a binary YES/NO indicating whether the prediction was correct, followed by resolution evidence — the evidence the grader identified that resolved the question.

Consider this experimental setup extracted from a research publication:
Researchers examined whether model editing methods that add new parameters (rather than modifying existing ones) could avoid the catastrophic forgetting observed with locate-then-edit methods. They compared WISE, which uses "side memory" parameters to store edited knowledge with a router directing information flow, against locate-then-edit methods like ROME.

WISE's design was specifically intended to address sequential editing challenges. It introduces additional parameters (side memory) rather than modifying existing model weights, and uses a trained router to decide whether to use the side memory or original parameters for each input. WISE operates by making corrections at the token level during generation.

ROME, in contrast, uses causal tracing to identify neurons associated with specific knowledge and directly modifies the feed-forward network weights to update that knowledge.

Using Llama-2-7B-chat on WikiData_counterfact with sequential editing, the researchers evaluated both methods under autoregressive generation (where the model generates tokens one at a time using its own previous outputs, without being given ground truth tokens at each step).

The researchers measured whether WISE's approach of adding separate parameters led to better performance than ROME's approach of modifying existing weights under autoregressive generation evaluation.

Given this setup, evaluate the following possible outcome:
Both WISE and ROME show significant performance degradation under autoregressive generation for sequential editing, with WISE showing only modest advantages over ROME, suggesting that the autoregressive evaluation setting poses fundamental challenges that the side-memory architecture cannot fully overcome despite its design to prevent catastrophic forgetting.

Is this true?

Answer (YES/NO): NO